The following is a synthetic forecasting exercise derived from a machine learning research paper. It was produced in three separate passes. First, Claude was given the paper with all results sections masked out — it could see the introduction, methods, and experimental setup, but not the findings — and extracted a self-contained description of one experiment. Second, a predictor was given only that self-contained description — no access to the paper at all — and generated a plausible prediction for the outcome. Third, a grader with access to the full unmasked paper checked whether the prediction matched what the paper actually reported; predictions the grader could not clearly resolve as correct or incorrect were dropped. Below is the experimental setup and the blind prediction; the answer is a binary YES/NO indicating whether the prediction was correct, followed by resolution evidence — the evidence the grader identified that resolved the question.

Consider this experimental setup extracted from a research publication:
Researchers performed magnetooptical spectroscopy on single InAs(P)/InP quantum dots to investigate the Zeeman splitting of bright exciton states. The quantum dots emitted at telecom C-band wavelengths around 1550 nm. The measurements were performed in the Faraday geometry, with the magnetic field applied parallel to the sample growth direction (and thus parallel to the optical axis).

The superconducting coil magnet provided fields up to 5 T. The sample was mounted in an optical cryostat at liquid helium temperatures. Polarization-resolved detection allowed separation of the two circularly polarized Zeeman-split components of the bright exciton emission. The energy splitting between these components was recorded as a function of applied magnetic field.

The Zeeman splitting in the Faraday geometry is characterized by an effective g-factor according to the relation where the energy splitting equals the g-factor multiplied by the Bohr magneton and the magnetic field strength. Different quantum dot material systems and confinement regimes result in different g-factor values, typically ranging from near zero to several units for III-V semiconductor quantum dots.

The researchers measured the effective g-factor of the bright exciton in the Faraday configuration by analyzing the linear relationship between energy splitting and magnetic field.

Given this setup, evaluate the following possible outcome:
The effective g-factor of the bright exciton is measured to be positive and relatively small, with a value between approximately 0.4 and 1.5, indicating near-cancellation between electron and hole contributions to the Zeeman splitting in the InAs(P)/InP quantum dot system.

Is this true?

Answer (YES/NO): YES